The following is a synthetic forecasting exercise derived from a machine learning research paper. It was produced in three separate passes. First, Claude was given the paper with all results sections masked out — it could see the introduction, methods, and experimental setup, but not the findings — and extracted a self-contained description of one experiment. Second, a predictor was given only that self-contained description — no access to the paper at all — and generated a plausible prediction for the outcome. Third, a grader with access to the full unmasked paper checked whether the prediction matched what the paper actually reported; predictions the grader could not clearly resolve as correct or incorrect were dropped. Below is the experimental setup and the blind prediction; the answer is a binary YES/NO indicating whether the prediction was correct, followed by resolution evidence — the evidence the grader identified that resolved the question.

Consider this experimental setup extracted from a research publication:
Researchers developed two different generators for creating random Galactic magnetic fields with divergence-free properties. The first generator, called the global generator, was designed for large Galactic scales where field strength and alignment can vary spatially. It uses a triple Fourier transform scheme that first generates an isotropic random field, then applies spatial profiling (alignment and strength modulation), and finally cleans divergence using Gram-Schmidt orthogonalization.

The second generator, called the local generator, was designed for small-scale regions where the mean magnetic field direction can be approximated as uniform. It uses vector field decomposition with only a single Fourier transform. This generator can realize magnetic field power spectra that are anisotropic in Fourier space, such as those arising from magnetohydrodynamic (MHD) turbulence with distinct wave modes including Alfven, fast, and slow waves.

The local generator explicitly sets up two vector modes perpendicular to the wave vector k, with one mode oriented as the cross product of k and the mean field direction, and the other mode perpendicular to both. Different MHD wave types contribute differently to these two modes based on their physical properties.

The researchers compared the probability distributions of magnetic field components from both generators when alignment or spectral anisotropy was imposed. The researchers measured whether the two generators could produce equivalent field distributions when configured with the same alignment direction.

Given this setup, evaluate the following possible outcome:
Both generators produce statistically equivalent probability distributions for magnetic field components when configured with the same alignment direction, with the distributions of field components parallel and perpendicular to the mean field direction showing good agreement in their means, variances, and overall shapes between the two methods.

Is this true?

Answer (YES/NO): NO